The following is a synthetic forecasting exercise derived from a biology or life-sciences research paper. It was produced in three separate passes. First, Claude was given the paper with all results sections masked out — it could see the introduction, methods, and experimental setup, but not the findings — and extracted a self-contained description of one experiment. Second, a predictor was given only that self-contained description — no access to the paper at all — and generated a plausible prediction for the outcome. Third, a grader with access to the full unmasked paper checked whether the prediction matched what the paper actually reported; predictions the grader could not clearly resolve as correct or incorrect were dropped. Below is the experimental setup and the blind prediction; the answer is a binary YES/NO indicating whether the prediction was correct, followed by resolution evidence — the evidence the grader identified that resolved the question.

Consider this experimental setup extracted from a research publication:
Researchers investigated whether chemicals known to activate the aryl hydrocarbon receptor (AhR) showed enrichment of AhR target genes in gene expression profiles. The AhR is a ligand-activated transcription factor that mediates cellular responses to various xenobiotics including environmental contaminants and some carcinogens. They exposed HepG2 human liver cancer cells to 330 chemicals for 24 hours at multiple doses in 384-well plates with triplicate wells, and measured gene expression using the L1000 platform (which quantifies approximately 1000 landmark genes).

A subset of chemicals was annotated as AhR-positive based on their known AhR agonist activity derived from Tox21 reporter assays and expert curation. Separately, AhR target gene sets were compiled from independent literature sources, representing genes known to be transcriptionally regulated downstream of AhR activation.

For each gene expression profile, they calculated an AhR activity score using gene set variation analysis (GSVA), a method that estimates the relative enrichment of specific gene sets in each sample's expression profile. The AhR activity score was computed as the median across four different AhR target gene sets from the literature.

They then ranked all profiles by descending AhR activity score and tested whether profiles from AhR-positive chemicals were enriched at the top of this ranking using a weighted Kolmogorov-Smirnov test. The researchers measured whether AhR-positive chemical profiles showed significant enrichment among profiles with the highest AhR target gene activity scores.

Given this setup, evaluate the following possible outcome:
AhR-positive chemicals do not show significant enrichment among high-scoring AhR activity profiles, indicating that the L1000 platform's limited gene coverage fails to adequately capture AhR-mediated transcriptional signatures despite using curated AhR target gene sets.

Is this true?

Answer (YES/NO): NO